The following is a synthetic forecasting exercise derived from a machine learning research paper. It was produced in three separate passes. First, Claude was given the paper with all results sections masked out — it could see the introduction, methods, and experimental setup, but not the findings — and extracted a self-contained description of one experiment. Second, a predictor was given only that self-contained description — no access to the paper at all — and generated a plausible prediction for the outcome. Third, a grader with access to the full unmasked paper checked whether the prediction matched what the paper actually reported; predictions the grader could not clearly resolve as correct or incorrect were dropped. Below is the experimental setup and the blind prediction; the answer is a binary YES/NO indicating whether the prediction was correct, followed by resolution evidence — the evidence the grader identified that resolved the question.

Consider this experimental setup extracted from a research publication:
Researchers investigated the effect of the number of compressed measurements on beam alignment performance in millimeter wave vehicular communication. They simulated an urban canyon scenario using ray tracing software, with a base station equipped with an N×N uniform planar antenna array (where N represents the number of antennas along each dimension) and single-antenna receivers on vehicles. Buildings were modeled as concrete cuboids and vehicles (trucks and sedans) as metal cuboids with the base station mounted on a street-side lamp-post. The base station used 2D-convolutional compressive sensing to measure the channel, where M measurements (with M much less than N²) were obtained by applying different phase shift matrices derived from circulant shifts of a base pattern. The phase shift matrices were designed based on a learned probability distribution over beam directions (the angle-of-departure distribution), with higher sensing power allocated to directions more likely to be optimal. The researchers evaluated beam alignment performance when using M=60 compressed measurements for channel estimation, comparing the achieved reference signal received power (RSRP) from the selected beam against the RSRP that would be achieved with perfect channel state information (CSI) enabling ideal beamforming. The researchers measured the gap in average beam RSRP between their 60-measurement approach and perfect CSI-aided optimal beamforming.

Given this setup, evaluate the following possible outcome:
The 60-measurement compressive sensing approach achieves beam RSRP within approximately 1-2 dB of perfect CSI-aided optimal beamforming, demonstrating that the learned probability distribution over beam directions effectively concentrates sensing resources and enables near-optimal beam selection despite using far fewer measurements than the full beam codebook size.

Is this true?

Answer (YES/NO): YES